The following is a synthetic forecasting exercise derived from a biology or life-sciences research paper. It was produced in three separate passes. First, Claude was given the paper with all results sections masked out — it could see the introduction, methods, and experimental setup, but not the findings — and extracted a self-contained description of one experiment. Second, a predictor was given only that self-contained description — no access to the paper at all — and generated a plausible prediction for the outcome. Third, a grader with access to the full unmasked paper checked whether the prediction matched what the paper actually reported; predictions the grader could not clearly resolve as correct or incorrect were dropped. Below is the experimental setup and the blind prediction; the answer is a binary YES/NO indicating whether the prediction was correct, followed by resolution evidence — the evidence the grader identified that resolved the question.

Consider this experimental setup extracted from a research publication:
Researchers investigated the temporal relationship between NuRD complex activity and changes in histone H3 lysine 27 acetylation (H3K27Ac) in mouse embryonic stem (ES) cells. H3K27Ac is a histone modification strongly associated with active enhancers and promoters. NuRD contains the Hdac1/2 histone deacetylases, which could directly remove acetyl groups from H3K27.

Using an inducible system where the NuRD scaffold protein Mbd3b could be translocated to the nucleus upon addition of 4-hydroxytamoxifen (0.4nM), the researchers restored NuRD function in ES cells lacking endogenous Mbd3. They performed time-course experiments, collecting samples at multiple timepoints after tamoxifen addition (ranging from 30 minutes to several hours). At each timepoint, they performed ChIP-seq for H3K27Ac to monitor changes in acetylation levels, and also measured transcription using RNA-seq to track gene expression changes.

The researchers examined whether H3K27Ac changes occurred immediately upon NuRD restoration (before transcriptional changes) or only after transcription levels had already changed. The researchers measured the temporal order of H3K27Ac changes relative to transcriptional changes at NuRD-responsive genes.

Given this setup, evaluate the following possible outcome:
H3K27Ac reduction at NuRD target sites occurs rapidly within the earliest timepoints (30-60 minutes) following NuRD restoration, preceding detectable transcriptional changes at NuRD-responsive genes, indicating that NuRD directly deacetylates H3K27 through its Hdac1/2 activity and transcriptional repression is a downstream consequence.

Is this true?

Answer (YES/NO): NO